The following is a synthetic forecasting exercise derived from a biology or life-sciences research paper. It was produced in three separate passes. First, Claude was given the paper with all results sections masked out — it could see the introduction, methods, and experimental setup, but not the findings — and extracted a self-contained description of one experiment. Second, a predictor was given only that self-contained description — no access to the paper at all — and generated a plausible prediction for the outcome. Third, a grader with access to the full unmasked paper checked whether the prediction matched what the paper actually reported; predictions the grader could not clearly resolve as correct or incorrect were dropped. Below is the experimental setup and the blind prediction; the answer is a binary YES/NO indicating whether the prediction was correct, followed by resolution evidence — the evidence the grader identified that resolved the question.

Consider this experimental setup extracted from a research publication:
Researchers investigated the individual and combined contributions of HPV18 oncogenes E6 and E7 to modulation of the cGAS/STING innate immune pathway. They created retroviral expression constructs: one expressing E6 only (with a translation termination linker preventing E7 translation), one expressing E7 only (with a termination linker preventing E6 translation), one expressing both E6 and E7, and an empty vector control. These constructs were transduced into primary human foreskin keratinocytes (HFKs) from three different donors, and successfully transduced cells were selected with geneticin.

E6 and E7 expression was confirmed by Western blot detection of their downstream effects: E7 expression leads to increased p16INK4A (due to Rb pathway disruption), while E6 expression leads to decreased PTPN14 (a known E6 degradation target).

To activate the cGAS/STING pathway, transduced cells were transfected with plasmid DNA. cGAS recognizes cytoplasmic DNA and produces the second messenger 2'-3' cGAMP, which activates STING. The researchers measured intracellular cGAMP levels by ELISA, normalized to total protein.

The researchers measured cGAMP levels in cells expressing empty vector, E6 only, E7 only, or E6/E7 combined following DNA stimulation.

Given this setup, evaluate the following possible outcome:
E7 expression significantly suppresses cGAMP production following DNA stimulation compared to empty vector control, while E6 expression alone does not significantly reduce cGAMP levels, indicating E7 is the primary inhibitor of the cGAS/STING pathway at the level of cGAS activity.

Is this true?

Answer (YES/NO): NO